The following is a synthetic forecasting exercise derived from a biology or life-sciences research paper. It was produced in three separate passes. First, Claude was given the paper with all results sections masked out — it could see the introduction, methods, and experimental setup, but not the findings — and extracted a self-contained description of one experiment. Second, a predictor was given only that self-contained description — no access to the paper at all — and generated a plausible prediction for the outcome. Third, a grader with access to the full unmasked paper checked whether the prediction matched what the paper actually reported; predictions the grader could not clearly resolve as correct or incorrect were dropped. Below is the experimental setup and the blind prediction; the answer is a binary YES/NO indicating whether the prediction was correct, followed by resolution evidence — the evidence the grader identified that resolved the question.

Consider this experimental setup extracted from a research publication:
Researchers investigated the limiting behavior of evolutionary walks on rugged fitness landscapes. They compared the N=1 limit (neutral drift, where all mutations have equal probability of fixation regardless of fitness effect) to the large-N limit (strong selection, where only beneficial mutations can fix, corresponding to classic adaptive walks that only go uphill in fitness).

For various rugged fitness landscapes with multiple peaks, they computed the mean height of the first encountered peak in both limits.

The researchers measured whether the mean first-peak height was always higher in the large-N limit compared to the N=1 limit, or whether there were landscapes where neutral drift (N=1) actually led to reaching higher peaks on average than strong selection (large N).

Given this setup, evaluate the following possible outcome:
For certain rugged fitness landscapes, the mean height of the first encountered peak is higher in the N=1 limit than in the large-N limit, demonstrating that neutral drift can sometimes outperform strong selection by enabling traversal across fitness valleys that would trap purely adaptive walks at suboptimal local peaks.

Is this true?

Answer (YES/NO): YES